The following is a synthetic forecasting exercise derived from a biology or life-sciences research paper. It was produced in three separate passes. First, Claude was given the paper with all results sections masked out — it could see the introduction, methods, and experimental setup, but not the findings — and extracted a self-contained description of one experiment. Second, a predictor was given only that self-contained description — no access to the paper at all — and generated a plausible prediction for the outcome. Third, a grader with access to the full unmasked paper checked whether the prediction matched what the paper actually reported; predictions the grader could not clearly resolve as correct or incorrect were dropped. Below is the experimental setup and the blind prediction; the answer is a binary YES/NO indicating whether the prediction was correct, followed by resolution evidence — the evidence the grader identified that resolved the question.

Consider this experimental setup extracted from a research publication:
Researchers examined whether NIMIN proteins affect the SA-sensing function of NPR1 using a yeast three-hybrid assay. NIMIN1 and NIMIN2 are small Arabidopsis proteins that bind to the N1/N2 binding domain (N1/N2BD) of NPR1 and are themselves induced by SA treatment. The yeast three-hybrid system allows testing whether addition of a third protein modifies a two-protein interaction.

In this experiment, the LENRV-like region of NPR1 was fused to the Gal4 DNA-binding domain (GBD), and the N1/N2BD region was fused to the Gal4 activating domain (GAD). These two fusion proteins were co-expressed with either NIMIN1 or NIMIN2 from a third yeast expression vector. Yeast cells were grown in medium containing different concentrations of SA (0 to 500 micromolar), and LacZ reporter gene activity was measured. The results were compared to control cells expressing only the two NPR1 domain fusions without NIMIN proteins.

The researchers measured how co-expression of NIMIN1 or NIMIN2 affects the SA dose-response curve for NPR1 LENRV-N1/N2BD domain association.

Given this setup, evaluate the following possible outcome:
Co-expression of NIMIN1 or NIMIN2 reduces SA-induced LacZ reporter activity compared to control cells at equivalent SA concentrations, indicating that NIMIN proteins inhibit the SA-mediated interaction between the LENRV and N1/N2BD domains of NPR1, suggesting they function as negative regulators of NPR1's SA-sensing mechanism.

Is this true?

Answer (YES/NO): NO